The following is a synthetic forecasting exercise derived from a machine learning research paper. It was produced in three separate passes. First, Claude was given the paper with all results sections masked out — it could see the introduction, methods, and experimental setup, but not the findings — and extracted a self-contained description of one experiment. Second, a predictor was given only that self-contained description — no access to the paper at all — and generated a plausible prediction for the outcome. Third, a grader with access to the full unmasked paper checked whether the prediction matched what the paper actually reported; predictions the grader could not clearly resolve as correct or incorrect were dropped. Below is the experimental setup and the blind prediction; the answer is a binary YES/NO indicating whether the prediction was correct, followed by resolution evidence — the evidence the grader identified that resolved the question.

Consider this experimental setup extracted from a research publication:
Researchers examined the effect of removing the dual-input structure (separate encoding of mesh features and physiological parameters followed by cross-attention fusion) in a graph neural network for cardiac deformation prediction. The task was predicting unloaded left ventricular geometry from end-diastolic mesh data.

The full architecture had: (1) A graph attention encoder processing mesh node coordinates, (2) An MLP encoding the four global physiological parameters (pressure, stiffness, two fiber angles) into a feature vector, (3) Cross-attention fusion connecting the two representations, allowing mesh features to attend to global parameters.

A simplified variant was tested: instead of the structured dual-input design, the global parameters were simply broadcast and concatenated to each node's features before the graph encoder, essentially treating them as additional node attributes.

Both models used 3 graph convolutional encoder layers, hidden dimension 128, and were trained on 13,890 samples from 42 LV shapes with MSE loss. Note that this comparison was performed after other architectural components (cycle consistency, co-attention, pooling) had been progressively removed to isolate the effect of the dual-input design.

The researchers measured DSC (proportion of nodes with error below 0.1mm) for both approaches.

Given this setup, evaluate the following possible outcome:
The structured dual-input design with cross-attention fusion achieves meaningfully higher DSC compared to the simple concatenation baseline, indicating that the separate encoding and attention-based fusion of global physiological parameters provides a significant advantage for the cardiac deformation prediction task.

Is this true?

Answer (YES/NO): YES